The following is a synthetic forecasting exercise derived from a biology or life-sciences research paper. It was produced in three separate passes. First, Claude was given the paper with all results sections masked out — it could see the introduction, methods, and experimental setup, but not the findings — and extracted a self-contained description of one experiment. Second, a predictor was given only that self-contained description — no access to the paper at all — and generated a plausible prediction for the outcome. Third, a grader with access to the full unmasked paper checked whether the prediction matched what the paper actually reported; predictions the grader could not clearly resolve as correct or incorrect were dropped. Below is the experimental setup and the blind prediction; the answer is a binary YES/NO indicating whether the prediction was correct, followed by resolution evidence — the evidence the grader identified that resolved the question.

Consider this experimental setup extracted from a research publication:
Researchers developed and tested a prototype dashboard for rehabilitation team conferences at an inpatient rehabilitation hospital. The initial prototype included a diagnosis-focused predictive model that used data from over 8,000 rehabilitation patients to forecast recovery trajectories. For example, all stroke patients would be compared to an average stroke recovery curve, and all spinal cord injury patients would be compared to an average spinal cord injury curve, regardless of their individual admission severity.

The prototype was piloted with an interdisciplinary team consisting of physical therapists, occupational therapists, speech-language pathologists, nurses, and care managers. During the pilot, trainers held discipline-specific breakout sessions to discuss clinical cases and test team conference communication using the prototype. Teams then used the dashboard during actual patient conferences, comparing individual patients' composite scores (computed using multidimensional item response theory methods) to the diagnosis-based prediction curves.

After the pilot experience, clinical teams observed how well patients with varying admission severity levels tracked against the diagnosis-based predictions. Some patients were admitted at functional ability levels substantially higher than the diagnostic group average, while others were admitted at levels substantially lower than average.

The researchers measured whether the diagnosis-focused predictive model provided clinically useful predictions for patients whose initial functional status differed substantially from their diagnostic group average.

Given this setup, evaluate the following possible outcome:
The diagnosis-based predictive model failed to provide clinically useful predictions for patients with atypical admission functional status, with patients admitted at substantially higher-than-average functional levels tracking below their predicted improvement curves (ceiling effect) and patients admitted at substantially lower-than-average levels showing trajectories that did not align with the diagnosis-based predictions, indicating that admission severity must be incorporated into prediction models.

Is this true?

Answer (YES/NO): NO